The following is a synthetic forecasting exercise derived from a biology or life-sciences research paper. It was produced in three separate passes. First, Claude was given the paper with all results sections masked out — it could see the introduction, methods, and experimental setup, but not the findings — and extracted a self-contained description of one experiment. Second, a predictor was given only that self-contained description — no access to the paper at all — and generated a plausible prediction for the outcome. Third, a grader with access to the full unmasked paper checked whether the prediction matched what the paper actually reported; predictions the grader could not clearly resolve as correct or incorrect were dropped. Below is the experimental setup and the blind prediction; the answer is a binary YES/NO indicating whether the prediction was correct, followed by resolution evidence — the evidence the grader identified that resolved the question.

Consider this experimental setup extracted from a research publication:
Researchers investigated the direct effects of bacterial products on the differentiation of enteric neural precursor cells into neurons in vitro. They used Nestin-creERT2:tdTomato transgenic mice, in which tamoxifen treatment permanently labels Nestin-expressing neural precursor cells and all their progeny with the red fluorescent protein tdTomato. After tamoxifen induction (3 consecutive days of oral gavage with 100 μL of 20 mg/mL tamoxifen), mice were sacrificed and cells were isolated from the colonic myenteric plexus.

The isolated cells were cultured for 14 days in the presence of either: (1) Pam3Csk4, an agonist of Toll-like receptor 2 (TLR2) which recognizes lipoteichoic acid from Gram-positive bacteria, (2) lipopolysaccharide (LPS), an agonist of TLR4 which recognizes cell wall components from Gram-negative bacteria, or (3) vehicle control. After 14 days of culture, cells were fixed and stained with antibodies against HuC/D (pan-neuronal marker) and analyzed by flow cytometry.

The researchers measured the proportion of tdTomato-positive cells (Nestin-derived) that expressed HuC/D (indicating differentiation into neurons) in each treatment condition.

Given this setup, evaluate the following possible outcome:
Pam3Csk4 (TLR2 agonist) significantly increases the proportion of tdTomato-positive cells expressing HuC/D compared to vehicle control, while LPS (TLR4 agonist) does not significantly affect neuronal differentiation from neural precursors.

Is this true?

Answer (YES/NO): YES